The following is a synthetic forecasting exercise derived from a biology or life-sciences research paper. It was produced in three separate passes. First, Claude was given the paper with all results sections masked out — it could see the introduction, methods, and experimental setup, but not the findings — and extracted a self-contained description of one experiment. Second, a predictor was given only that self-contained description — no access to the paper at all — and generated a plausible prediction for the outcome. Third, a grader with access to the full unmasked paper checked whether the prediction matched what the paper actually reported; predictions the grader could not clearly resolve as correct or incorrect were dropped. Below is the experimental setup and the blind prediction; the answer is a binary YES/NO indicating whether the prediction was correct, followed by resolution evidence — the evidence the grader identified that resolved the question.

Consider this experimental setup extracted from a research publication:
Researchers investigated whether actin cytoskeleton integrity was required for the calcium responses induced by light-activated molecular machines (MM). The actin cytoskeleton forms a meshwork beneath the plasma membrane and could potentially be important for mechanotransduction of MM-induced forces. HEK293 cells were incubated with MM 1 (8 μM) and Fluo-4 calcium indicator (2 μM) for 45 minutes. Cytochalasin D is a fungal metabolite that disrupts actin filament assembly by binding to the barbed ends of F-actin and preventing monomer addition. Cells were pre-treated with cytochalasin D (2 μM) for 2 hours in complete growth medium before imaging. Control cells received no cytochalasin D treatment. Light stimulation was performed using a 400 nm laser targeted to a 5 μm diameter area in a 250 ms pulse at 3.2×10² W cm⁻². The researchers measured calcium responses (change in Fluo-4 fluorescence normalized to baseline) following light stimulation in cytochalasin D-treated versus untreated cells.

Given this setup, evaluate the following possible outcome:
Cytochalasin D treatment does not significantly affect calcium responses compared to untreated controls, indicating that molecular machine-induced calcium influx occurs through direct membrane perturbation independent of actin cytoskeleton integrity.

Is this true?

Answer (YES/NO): NO